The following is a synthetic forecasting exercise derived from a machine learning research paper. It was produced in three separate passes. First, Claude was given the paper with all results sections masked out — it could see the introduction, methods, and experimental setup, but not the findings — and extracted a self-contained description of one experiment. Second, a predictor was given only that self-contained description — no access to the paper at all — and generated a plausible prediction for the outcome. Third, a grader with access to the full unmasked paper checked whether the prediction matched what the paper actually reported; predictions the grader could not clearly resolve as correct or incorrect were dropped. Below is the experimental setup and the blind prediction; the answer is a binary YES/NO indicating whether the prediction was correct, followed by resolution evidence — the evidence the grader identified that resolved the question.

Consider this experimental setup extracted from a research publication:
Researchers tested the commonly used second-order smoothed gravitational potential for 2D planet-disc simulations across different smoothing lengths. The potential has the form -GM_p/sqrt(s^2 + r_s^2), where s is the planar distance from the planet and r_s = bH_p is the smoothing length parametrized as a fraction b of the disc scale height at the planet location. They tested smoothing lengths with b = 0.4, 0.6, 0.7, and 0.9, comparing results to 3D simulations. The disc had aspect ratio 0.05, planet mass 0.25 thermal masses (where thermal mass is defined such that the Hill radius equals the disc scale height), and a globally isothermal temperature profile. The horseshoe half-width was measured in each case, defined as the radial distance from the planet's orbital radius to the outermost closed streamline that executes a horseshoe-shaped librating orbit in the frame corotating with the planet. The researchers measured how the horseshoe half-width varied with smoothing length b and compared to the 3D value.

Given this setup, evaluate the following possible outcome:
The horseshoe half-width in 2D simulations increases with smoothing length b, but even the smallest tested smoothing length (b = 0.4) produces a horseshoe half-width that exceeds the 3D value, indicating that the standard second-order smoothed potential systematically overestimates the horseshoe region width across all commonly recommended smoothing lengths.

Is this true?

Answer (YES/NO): NO